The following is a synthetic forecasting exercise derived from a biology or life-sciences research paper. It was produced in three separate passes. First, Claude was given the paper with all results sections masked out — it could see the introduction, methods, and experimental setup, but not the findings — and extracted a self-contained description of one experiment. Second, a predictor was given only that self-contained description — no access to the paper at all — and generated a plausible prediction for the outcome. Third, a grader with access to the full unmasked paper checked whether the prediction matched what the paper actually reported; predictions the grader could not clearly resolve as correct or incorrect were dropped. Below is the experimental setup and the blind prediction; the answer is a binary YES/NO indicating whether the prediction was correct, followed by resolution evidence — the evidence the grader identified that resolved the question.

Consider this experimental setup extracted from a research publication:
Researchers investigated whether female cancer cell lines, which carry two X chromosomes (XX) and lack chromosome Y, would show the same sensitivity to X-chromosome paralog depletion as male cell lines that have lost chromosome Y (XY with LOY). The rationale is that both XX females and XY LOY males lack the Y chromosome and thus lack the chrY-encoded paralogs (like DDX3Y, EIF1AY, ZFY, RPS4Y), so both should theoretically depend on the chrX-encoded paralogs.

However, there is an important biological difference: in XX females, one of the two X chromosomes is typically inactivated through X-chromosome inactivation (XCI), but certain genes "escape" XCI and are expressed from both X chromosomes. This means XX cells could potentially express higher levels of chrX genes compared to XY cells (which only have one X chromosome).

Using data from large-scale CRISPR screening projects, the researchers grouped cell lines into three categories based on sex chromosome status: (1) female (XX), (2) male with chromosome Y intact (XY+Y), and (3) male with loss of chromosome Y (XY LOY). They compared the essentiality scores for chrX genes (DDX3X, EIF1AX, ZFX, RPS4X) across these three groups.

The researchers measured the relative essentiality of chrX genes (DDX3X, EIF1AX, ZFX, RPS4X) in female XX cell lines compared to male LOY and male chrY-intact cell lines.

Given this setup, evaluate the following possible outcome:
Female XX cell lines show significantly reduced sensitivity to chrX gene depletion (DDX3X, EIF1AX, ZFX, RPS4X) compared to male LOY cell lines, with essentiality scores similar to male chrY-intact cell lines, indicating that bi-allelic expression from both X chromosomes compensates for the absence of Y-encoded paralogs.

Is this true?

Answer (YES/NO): NO